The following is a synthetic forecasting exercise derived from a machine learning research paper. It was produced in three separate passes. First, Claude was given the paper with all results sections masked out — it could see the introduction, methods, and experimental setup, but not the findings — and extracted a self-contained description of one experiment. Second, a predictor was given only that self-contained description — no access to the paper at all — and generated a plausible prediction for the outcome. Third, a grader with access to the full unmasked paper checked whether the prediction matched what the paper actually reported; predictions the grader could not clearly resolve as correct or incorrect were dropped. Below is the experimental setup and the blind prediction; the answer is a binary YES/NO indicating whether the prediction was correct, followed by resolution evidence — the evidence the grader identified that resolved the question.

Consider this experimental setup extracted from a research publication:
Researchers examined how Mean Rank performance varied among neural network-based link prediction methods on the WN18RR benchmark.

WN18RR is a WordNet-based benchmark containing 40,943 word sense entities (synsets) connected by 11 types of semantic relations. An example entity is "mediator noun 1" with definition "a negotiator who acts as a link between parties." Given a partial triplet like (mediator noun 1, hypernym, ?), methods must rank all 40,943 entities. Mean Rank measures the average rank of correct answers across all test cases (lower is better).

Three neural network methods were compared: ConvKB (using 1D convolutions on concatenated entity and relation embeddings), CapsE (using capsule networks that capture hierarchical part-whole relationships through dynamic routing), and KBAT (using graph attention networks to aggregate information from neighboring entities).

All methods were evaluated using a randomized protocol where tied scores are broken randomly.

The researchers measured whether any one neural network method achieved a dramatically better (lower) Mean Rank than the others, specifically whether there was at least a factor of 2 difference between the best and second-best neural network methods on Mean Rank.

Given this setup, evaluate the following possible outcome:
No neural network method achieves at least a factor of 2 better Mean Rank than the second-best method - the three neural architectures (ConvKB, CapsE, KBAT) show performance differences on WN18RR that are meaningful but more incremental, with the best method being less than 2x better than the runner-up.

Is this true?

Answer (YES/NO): NO